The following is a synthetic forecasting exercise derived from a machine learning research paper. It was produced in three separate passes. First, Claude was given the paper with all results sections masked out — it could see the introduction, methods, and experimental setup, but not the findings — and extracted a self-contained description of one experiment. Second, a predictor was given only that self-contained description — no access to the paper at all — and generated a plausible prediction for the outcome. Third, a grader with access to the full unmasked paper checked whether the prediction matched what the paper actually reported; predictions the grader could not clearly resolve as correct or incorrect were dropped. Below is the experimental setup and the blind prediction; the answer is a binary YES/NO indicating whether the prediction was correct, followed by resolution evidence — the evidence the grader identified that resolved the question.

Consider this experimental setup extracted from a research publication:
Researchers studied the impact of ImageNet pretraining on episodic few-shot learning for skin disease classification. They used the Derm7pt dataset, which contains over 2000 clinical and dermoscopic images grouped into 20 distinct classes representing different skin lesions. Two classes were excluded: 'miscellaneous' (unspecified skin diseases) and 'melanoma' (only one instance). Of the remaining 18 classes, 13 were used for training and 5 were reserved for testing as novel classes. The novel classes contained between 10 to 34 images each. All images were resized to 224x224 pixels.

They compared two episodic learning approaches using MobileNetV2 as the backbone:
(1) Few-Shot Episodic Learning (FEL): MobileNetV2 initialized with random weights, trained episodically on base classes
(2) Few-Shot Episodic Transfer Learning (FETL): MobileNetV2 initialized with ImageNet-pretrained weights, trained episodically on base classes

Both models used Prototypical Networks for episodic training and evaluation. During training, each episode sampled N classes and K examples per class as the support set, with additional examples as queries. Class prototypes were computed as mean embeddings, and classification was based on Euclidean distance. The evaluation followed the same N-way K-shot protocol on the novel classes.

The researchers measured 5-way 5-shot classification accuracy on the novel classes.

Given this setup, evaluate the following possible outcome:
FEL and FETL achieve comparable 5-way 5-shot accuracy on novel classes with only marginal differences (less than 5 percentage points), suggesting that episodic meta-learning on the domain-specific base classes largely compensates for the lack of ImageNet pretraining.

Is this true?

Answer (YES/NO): YES